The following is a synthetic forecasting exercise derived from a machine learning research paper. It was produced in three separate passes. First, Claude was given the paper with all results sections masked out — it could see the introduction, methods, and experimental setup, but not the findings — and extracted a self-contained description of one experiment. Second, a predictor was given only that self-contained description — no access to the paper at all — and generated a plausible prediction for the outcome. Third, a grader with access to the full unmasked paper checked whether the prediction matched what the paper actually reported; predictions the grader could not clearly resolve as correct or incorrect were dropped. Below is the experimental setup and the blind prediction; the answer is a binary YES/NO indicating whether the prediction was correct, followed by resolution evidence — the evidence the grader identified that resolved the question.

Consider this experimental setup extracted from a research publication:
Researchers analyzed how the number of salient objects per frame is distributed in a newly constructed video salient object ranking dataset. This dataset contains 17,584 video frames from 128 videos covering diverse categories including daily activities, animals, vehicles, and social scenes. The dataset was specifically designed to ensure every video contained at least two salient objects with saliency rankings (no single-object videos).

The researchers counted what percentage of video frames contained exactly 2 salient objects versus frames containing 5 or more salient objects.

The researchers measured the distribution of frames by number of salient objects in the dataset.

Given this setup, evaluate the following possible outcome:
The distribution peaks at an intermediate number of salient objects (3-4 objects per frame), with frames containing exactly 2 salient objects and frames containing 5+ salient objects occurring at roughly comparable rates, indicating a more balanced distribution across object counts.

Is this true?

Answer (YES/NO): NO